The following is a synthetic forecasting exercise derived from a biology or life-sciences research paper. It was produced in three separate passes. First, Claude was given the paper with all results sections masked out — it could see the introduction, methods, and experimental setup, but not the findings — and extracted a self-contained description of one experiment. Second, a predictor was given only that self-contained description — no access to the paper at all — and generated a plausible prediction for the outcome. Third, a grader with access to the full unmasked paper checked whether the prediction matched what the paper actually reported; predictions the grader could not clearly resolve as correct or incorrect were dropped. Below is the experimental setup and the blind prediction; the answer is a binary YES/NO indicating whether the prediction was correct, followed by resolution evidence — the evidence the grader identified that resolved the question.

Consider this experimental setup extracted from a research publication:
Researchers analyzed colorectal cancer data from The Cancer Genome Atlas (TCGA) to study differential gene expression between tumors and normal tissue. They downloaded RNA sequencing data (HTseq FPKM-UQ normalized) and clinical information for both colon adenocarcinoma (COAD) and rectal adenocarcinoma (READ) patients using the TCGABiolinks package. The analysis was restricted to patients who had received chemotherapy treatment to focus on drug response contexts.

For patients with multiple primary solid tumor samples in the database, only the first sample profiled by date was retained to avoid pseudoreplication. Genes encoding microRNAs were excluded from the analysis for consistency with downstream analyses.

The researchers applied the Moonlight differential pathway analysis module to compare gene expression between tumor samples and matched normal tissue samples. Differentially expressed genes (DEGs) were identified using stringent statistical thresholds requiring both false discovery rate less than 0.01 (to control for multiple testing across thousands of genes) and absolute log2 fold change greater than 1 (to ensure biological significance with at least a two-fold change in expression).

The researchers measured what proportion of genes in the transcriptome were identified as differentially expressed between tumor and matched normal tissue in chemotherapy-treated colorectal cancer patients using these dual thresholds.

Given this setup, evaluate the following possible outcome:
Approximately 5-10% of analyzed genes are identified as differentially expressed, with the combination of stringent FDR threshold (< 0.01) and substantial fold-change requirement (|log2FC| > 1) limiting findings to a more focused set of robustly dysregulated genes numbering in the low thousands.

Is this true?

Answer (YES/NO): NO